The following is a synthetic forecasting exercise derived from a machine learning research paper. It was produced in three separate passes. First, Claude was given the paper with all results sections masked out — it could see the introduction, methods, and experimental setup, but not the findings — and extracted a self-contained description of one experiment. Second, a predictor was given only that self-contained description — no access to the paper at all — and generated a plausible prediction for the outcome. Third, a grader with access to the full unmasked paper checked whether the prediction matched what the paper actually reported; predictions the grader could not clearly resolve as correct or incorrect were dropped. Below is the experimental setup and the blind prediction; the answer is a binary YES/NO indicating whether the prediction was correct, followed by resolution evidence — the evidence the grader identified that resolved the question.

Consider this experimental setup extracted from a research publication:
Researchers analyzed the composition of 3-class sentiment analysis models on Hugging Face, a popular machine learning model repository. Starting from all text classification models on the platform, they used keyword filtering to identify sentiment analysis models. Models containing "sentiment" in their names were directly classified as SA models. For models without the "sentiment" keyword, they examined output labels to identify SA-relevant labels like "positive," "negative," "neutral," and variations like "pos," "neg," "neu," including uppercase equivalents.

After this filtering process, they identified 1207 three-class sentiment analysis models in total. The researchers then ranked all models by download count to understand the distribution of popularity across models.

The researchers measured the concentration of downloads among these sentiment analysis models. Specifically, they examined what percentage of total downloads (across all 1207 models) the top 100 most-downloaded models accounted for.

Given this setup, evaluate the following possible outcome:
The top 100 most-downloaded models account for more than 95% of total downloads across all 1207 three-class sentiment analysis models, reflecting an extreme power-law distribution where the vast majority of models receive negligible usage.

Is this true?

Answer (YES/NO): YES